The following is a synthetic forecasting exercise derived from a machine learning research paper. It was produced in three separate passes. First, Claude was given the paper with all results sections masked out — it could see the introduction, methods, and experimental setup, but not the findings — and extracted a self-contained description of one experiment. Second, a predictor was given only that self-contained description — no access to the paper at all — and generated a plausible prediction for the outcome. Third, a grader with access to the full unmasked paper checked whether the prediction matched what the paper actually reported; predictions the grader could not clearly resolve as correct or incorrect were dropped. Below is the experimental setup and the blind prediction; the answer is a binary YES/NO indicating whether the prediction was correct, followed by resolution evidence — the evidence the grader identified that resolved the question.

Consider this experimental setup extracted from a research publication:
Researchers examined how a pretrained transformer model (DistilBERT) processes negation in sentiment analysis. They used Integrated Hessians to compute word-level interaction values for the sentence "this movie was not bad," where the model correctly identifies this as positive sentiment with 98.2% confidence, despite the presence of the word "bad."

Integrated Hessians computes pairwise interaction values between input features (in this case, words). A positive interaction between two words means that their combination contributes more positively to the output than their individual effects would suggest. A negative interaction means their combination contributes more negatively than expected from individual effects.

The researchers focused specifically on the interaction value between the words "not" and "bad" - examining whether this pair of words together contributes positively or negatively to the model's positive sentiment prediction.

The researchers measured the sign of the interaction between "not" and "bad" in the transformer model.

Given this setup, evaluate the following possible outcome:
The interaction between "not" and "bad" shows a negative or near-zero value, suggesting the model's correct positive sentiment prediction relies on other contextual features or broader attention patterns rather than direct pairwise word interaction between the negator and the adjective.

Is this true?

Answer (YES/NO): NO